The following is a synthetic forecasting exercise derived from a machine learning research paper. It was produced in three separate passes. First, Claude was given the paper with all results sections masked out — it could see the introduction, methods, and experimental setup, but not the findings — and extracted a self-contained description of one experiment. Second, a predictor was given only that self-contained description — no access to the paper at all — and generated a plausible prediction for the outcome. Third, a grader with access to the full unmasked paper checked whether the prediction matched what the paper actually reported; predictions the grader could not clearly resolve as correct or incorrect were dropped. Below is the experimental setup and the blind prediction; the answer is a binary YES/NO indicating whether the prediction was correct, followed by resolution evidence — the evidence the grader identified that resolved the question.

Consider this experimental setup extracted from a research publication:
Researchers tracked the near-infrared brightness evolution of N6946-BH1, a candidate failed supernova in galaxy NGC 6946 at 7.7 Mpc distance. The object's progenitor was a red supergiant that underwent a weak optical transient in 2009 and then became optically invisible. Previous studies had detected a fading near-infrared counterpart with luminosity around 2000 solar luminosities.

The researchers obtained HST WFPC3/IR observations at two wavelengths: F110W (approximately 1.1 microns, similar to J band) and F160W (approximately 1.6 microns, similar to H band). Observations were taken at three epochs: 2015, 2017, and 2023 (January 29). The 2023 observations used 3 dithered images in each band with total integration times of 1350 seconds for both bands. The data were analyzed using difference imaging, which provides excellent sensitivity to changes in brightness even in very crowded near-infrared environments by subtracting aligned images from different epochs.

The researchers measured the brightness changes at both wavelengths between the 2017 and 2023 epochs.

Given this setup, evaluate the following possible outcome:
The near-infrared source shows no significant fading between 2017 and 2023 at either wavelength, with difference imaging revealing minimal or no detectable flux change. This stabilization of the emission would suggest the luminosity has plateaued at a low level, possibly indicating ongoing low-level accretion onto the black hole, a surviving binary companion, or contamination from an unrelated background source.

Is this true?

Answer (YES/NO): YES